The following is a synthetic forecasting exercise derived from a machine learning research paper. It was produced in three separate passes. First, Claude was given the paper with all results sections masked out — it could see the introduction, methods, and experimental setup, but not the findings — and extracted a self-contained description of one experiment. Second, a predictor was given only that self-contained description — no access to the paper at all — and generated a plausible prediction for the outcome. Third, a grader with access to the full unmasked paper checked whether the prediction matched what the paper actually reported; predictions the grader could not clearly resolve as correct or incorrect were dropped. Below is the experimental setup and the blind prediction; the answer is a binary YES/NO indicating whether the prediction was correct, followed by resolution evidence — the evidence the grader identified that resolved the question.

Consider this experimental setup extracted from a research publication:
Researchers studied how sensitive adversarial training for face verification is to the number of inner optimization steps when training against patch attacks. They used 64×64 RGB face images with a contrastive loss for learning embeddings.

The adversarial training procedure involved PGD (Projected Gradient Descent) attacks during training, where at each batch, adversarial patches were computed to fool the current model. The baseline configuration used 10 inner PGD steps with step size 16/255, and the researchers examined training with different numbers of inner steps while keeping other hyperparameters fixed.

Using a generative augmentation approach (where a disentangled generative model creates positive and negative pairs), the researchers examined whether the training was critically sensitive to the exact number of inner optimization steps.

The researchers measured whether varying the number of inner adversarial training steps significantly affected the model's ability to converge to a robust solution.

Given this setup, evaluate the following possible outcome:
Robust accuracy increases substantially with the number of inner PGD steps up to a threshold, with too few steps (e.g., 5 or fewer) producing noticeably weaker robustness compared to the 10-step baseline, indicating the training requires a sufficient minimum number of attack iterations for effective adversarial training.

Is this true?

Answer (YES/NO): NO